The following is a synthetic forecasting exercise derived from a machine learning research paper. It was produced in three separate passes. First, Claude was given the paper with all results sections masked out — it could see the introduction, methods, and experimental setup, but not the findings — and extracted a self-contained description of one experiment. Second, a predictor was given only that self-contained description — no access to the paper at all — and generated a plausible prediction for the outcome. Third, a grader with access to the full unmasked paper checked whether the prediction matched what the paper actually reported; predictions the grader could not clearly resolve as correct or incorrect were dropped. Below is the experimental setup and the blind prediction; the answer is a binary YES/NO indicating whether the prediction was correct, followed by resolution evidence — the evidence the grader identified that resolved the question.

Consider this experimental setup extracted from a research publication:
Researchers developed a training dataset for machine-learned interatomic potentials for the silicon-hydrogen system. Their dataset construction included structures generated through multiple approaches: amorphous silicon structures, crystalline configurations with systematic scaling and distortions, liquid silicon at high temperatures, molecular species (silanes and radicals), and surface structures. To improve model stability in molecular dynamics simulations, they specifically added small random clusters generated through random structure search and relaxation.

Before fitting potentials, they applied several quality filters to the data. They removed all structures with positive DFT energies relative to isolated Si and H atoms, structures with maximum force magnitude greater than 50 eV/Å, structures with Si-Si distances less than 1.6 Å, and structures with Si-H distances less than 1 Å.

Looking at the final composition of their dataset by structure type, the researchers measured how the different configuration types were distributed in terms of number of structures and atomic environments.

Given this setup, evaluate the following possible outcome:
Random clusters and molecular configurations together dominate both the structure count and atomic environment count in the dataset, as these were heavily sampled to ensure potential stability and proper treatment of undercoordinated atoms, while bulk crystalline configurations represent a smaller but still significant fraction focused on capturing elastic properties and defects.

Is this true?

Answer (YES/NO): NO